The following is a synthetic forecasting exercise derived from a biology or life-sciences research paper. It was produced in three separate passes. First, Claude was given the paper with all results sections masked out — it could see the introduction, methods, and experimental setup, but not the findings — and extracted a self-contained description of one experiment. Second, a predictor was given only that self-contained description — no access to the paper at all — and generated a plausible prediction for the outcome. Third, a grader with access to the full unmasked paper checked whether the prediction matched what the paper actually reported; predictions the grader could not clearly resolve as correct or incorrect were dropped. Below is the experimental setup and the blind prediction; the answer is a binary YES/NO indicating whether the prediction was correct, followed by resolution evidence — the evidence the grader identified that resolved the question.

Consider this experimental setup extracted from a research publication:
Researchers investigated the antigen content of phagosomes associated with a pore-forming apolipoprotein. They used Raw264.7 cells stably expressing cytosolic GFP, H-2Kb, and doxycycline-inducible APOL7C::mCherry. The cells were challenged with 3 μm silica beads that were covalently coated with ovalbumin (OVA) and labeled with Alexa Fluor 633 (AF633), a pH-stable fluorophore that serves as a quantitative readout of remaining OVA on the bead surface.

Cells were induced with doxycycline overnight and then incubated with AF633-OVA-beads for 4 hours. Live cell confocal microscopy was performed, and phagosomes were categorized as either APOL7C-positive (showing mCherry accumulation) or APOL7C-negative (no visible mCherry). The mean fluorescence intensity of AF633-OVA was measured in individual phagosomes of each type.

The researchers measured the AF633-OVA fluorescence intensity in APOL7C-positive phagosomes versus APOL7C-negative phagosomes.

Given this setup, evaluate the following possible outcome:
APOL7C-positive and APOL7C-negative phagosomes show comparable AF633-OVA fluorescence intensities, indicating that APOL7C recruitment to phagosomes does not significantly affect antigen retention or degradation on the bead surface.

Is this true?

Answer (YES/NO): NO